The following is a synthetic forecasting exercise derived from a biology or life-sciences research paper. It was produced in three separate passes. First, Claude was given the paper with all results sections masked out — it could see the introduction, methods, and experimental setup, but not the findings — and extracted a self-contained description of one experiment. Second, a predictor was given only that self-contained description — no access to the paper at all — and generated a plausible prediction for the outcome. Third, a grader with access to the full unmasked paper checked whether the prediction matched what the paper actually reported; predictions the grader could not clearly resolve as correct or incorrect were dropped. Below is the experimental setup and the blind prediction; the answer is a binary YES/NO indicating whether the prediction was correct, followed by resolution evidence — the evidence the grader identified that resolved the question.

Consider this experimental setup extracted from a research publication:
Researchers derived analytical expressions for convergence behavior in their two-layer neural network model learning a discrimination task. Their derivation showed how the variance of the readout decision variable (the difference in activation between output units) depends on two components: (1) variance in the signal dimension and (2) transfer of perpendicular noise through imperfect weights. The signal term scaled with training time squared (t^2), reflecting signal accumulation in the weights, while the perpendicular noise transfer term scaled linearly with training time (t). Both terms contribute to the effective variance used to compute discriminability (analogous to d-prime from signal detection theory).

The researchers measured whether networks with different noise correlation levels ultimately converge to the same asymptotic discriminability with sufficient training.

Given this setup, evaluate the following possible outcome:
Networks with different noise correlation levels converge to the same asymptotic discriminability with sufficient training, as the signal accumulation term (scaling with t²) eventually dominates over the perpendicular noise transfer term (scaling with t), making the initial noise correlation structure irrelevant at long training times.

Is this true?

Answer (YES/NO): YES